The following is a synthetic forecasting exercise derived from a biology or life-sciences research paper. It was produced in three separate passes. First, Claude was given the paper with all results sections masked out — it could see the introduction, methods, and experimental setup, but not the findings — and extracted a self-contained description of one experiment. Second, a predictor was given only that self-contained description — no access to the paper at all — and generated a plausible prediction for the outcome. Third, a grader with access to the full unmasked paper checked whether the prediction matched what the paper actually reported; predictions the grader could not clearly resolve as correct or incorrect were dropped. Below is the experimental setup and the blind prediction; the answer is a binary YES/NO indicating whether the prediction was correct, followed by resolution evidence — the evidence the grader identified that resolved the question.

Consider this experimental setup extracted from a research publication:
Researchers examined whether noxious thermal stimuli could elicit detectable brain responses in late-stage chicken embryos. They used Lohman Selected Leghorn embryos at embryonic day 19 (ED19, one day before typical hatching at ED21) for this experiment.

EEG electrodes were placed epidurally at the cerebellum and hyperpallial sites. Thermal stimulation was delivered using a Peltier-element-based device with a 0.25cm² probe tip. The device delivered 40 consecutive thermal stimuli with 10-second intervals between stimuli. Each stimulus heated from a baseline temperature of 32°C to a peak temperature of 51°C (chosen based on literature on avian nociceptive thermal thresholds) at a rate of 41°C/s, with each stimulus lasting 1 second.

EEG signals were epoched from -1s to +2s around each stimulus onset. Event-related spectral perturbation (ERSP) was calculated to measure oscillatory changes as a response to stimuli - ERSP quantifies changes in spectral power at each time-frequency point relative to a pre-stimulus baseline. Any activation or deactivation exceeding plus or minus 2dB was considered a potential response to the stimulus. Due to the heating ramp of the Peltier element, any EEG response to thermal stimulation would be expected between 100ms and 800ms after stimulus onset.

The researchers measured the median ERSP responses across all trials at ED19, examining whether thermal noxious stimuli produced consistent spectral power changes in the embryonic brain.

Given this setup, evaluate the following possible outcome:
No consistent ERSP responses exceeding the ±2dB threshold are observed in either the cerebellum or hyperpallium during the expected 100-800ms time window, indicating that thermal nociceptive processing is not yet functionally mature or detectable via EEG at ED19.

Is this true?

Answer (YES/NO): YES